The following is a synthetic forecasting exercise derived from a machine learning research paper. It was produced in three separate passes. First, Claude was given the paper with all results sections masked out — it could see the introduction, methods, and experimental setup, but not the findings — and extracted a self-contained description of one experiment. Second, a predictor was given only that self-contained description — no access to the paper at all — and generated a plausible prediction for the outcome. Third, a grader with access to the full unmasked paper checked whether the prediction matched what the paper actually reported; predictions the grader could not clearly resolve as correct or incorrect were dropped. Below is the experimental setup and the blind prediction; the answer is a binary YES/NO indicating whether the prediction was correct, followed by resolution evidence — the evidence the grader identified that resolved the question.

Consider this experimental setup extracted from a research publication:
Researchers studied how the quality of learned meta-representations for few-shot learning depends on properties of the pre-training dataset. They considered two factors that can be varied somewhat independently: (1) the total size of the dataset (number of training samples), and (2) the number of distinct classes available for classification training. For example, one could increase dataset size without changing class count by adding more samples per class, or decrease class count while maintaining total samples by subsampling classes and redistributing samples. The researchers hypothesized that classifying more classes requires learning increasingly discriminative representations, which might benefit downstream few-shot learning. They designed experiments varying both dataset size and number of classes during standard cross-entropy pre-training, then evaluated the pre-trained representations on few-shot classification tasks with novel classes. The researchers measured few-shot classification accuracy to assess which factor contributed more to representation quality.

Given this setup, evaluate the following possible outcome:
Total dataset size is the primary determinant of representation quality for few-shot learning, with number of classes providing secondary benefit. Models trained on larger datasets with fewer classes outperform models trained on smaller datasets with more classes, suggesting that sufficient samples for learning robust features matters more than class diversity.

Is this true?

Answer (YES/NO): NO